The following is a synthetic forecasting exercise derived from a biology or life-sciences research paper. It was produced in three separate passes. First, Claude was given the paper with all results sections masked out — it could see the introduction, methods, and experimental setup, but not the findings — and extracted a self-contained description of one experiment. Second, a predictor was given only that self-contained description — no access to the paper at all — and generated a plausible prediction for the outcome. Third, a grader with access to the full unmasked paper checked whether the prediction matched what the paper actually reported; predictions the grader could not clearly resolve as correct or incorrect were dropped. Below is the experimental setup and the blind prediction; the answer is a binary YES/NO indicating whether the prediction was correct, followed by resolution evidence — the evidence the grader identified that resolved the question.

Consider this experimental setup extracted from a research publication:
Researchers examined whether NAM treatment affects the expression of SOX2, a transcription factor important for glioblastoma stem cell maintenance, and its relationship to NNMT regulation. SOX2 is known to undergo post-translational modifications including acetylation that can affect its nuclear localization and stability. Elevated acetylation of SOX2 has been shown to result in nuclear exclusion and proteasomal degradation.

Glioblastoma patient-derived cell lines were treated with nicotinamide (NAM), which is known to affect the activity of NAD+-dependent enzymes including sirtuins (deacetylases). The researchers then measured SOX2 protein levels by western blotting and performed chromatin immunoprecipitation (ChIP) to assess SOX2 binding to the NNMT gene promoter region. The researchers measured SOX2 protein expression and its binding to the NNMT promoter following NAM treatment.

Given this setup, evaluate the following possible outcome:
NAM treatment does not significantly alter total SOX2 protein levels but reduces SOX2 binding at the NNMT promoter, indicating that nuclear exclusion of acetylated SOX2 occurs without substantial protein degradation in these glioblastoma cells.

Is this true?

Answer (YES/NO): NO